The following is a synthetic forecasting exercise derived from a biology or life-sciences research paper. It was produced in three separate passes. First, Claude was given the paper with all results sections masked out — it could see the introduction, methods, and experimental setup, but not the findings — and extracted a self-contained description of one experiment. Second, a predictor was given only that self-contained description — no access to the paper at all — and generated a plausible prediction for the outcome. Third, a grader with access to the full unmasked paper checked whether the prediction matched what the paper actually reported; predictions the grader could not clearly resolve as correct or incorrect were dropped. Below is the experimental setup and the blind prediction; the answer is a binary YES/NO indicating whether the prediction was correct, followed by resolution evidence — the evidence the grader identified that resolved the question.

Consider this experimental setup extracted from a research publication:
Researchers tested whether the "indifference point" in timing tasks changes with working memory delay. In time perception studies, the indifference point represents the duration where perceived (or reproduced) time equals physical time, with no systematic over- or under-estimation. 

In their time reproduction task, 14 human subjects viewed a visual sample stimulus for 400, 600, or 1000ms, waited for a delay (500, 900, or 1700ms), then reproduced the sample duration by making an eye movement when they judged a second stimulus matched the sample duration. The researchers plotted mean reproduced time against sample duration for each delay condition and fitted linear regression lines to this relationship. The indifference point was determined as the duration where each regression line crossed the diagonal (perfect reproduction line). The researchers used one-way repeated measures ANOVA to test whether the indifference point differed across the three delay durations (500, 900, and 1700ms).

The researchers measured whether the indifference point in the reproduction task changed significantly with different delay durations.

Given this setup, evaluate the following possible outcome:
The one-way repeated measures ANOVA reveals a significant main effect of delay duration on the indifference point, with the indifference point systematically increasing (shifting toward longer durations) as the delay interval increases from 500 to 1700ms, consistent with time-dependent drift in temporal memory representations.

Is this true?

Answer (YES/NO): YES